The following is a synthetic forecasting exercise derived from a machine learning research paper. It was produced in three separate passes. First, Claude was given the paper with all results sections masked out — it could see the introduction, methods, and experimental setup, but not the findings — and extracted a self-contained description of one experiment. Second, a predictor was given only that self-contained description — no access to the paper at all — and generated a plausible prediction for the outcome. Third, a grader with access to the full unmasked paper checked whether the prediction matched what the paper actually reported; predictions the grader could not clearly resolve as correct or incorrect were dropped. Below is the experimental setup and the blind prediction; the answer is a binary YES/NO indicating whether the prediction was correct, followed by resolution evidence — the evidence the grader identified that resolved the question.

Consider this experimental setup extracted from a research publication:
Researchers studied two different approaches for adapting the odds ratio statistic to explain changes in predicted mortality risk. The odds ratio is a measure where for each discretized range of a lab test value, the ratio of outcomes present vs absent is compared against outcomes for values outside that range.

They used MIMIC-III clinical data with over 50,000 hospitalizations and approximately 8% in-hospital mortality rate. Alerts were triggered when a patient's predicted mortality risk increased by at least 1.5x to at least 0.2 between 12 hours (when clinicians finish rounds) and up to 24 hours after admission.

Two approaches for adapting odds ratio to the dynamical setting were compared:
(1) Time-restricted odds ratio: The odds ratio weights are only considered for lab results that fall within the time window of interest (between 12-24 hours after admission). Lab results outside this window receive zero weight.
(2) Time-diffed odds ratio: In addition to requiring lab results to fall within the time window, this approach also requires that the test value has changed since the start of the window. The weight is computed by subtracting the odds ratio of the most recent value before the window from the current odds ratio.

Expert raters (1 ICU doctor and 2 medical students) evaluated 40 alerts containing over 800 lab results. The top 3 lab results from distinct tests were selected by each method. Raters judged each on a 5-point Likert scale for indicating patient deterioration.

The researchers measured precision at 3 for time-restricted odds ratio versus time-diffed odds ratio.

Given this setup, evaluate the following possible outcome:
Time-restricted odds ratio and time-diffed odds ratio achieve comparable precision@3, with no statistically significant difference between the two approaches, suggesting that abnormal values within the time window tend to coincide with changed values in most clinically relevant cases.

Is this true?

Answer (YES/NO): YES